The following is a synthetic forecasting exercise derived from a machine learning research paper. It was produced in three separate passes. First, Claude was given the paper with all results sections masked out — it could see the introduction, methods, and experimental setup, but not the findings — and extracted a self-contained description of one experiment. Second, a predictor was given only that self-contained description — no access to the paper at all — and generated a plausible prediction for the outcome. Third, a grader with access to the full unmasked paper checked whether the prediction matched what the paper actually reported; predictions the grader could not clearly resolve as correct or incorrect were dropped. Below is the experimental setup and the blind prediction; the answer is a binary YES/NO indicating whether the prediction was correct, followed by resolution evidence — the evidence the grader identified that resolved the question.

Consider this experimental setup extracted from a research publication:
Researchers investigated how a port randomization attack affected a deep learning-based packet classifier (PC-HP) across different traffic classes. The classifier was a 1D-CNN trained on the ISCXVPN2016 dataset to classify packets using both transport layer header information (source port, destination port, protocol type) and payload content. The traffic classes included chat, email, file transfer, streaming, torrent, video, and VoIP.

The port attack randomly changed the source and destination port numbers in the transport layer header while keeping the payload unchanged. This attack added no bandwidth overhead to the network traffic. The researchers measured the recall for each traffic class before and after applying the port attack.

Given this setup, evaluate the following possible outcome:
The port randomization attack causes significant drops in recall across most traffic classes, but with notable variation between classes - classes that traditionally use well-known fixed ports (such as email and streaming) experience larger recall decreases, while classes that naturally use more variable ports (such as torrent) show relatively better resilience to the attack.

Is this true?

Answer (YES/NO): NO